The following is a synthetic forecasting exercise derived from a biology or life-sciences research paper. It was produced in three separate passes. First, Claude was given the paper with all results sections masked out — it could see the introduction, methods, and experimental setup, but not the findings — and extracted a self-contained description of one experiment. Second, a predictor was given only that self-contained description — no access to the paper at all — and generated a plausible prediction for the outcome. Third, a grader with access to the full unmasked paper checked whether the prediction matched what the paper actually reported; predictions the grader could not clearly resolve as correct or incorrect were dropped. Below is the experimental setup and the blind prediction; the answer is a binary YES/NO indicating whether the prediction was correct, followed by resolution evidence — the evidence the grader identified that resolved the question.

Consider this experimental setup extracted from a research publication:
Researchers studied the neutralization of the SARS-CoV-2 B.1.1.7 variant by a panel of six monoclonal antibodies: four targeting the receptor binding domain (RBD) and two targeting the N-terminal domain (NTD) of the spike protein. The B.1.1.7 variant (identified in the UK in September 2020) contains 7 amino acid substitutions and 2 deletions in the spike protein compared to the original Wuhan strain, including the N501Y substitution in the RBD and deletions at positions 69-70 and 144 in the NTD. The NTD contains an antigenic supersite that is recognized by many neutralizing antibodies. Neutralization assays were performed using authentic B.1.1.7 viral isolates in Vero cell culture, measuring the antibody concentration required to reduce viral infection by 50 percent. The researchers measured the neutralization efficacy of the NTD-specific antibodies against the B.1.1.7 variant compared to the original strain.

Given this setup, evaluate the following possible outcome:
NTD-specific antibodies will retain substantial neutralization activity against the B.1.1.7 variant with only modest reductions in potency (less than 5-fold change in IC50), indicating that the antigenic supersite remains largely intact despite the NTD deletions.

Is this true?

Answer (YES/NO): NO